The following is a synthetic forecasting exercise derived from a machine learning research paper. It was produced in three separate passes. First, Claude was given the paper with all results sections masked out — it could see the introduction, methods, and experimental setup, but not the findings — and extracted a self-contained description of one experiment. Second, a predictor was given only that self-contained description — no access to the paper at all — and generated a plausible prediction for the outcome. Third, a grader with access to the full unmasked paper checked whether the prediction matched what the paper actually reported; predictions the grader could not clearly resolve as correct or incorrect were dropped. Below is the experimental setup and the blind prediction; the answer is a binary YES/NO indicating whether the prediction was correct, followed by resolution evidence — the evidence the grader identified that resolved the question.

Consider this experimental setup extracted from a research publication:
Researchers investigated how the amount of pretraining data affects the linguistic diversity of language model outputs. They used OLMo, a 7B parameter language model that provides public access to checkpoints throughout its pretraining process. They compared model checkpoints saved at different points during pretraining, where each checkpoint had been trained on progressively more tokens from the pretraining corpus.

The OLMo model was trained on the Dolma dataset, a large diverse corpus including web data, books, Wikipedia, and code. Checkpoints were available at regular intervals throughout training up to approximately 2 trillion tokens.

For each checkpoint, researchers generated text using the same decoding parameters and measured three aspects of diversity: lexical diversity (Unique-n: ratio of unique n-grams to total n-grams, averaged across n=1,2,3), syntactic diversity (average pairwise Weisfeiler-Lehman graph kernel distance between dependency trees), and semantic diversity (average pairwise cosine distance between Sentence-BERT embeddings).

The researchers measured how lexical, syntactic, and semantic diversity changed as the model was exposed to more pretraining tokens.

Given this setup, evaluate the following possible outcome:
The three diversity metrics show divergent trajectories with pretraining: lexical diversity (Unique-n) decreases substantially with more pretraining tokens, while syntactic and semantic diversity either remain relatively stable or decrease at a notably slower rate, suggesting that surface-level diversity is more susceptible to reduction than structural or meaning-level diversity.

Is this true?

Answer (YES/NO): NO